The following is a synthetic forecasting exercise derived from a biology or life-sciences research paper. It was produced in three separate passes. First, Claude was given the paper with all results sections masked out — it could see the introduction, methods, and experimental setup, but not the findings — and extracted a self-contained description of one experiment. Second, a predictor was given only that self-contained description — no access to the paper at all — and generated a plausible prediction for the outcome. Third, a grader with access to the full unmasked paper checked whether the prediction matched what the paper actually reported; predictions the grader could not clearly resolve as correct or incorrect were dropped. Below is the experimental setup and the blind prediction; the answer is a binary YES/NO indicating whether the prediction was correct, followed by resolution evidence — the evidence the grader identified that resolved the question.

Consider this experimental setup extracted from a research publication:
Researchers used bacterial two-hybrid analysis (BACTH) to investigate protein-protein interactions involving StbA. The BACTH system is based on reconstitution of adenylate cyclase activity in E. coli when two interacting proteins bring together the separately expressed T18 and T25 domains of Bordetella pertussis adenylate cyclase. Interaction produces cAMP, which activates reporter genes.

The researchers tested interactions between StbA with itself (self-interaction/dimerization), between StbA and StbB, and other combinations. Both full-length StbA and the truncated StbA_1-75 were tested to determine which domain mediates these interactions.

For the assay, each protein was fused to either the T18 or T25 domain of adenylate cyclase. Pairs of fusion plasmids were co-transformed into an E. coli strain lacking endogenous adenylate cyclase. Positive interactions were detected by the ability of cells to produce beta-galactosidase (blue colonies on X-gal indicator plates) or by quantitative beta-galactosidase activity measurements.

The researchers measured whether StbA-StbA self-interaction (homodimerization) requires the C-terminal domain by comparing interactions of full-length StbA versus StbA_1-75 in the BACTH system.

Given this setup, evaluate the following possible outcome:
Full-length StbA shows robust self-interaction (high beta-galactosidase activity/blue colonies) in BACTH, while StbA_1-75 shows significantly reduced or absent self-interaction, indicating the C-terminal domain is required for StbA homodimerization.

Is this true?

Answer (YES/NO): NO